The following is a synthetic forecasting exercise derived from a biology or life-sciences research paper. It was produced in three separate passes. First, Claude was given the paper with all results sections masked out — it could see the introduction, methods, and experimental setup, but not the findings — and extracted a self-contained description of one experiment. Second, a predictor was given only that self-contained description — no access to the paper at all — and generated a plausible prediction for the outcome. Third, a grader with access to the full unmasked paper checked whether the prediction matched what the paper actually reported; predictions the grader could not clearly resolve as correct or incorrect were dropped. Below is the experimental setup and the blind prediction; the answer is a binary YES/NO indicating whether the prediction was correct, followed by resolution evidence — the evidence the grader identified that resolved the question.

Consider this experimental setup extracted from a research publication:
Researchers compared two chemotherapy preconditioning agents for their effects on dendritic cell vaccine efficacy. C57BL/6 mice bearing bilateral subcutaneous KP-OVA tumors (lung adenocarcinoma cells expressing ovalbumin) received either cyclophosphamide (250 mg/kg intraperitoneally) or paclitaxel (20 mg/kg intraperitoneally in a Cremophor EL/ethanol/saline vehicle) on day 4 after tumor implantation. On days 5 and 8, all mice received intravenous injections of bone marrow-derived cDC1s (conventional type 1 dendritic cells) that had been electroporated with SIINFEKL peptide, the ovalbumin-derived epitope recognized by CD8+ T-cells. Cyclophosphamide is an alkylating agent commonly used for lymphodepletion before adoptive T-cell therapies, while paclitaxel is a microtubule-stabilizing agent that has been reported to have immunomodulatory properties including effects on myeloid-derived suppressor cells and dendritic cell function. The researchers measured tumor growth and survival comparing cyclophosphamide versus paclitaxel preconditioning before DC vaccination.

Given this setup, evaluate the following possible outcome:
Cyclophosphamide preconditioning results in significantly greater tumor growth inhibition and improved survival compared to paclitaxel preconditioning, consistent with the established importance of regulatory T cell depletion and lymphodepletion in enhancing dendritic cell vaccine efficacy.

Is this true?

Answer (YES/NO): NO